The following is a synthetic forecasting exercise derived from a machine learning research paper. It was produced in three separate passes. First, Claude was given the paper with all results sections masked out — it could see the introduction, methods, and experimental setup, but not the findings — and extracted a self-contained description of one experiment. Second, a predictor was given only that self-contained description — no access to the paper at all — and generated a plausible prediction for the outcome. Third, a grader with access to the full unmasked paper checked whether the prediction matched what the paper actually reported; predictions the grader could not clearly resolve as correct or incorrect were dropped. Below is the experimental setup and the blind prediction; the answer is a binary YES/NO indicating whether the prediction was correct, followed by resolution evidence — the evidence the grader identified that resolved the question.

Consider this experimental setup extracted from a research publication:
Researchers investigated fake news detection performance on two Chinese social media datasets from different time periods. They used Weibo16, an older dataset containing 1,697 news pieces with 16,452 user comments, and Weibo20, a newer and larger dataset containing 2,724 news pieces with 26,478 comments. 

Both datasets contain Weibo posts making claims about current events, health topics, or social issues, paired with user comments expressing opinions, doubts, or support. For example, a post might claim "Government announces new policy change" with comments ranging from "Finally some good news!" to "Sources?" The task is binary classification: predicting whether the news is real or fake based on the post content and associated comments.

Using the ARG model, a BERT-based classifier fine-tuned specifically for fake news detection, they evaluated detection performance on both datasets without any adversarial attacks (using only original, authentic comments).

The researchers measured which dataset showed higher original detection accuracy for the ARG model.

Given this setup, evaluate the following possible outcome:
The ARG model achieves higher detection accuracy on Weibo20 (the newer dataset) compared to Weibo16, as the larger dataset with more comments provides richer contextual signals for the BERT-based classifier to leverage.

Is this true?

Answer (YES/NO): NO